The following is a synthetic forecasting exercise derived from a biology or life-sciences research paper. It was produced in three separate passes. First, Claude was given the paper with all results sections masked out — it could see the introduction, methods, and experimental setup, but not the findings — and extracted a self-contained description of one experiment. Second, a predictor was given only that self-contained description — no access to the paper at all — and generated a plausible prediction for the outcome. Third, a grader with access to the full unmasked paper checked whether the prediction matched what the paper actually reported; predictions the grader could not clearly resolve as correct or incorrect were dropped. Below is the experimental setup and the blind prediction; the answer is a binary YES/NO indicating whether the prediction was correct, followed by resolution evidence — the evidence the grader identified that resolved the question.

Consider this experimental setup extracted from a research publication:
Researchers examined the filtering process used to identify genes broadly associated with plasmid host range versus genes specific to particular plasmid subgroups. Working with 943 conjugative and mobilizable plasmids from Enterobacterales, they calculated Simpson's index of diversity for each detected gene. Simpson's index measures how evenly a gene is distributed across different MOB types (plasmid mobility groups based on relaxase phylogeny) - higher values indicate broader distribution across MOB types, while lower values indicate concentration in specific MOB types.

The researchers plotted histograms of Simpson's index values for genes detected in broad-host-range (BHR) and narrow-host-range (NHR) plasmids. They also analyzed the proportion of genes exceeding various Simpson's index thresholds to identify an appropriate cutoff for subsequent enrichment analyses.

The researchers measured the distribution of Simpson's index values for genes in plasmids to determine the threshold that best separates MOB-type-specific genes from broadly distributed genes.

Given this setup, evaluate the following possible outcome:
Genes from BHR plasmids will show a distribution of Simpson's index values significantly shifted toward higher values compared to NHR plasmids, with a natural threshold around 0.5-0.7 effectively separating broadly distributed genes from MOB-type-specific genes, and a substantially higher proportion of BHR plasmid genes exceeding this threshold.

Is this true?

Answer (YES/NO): NO